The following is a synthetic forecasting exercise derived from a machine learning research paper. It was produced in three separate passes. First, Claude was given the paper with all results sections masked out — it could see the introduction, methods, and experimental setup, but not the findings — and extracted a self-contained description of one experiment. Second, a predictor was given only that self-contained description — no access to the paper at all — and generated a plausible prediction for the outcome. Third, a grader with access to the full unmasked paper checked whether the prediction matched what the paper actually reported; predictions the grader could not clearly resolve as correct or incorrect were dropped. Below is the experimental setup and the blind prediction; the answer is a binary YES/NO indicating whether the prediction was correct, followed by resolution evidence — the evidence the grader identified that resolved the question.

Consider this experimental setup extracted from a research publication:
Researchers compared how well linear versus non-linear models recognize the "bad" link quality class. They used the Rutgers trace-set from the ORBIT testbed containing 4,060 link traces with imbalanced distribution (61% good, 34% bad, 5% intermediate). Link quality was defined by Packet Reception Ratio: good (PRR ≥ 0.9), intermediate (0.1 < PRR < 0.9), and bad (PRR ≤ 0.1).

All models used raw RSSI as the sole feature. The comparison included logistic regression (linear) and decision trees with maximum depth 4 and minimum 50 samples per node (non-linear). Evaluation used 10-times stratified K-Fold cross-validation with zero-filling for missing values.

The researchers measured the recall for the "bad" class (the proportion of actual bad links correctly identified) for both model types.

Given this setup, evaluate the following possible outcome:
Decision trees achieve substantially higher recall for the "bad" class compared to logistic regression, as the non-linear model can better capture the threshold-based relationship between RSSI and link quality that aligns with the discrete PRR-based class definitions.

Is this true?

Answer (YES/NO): NO